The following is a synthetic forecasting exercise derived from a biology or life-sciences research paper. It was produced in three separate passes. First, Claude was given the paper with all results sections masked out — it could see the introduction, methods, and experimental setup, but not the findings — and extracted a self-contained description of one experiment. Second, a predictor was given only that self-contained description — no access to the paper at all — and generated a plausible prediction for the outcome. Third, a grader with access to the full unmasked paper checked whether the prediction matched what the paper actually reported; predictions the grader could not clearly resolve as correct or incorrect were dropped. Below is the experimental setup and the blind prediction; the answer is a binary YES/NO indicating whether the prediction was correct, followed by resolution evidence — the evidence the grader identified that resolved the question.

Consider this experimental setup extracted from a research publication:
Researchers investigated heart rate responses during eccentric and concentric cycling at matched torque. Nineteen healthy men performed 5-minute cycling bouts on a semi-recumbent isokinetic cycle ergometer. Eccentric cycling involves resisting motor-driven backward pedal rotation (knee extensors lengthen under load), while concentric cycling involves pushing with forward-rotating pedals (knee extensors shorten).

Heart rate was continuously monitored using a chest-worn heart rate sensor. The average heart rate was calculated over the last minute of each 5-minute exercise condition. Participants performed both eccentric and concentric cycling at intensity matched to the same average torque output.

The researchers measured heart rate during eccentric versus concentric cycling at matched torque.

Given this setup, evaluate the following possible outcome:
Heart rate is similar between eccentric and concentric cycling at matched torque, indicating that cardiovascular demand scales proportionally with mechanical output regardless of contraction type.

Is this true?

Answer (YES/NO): NO